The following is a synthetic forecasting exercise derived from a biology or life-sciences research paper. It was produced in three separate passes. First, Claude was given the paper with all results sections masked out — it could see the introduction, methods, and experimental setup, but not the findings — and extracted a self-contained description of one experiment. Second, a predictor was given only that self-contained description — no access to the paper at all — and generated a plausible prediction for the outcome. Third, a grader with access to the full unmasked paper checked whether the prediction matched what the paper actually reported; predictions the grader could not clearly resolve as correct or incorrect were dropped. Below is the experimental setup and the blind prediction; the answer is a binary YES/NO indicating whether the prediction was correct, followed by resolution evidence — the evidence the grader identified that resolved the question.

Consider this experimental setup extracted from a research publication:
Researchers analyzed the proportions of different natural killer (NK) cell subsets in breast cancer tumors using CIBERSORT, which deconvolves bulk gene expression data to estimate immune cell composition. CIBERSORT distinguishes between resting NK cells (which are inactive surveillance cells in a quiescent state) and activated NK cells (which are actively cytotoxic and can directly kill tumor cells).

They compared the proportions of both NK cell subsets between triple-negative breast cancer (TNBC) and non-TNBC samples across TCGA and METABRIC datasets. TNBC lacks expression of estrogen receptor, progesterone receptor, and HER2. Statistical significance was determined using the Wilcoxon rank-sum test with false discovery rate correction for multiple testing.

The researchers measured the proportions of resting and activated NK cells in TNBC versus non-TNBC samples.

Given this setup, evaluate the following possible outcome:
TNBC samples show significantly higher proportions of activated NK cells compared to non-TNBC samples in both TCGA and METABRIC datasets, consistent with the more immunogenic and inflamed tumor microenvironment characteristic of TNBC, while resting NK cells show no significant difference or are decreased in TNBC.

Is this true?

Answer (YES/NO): NO